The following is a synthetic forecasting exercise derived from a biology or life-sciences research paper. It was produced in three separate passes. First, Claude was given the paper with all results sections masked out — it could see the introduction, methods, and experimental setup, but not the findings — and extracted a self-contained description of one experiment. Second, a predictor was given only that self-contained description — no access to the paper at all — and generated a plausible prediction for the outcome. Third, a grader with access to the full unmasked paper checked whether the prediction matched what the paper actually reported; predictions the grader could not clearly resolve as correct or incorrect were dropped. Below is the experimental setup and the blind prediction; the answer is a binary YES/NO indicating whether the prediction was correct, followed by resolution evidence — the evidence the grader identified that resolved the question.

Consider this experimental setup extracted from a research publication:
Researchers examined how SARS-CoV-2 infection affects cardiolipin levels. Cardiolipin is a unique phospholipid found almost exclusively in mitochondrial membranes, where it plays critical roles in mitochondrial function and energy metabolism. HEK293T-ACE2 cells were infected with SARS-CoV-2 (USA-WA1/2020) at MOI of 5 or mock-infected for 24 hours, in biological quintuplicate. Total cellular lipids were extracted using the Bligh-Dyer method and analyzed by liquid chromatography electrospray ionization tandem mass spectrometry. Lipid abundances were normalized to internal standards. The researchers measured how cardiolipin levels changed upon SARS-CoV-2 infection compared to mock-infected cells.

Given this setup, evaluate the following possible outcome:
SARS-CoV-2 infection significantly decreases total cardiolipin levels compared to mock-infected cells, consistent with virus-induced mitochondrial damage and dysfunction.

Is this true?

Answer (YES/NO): YES